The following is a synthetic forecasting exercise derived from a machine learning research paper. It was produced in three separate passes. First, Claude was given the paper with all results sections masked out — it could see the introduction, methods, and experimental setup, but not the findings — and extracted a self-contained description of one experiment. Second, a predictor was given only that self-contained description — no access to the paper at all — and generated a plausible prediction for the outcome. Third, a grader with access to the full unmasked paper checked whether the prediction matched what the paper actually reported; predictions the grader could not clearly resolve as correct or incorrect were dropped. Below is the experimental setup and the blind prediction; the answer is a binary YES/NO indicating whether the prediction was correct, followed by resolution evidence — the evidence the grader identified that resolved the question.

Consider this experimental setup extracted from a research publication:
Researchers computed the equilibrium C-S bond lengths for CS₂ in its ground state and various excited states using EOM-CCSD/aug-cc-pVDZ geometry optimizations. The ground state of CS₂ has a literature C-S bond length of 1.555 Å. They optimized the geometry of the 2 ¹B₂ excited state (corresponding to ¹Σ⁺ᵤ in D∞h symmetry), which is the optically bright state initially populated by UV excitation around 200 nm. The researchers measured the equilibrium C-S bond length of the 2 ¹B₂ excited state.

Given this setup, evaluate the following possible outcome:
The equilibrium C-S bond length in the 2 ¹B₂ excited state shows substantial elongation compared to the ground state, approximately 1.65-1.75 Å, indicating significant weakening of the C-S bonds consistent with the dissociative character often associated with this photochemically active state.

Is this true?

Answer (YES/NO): YES